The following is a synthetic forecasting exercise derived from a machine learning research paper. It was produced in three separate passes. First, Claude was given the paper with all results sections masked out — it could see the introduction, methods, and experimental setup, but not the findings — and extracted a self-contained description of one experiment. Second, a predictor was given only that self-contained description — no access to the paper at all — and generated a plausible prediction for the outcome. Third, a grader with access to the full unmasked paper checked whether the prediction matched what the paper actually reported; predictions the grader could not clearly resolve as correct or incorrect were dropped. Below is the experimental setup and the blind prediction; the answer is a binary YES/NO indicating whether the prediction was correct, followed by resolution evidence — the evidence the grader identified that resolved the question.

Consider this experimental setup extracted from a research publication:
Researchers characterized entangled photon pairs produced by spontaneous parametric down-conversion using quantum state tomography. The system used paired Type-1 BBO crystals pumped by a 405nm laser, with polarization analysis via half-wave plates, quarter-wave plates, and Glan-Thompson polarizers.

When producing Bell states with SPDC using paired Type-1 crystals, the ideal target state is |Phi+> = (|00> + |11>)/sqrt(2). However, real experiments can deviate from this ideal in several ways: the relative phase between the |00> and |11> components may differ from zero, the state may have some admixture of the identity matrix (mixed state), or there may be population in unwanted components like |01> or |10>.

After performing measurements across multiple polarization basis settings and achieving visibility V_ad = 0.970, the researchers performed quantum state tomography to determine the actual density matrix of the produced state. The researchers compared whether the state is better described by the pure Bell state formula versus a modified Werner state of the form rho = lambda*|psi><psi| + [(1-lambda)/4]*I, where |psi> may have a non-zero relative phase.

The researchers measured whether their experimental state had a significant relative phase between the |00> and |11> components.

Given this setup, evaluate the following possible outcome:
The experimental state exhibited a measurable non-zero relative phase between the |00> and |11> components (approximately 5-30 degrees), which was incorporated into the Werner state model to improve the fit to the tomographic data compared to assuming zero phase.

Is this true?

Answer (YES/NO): NO